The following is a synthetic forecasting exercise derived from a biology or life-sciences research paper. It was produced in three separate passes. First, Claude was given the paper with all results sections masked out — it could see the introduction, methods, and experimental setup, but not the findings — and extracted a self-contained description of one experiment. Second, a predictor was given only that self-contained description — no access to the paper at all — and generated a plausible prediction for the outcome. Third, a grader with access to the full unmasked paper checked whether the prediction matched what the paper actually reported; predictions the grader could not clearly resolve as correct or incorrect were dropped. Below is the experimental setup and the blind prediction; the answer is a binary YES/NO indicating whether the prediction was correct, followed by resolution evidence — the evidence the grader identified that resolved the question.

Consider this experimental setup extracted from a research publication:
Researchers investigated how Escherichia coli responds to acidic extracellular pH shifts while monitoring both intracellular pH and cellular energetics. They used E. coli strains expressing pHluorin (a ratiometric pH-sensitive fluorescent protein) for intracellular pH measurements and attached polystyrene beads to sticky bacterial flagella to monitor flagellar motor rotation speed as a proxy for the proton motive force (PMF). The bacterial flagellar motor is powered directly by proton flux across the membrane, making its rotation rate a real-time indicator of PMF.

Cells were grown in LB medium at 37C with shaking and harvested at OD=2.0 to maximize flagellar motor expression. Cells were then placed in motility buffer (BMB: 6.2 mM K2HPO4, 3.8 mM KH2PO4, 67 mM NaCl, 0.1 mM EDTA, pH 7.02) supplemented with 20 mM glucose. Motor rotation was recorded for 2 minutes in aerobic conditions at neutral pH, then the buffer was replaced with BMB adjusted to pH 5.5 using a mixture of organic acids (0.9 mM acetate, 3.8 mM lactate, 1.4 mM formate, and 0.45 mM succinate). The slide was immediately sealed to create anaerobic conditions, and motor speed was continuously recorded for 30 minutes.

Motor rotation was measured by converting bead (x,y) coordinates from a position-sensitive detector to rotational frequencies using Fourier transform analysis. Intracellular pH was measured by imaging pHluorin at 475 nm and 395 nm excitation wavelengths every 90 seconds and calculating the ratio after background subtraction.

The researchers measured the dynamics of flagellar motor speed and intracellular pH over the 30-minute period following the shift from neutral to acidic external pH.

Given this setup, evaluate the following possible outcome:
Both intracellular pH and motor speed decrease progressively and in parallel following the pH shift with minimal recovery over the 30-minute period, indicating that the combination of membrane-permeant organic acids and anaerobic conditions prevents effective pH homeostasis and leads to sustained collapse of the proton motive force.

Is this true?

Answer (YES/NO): NO